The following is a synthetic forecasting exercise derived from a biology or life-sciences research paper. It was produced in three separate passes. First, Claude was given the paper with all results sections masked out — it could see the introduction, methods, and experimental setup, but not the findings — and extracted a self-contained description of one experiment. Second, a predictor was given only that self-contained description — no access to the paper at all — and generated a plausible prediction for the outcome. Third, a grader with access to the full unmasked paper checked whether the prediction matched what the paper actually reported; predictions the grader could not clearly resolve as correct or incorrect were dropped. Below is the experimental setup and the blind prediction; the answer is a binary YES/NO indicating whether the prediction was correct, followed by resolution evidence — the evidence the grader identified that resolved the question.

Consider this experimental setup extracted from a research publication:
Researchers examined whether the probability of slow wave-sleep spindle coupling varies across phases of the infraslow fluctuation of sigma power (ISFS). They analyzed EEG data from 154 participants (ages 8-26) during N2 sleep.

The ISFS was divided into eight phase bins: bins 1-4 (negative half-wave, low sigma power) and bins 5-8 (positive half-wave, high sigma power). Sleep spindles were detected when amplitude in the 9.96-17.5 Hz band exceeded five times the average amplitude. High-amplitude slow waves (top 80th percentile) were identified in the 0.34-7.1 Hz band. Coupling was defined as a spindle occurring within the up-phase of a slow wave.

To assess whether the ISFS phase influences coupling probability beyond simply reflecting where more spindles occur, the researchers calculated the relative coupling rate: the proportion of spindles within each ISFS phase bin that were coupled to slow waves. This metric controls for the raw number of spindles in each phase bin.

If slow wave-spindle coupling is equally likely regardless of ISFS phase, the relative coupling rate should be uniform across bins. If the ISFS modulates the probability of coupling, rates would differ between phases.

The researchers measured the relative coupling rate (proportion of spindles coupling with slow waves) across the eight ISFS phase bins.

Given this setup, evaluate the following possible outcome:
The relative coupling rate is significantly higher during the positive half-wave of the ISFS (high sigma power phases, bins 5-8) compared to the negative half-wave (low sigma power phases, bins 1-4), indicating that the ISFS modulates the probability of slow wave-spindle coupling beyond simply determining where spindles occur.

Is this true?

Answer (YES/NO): YES